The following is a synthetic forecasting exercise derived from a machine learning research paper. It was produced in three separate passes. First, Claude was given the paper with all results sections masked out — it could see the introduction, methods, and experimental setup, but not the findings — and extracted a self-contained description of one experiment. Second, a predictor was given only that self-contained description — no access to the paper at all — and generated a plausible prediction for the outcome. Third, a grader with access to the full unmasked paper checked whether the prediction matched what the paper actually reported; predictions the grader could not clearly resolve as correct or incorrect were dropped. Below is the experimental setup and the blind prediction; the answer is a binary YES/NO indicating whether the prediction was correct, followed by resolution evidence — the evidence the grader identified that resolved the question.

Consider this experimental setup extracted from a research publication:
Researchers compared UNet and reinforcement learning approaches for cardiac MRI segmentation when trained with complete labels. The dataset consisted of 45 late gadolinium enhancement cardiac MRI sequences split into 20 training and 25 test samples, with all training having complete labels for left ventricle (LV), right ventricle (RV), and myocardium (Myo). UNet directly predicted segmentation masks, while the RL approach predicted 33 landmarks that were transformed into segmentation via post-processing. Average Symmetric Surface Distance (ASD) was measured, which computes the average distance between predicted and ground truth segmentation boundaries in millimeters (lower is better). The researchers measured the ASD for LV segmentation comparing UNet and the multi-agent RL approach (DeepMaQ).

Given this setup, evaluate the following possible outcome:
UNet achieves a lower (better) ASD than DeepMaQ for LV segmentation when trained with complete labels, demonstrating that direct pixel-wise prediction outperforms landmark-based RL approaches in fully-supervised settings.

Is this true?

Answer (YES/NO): YES